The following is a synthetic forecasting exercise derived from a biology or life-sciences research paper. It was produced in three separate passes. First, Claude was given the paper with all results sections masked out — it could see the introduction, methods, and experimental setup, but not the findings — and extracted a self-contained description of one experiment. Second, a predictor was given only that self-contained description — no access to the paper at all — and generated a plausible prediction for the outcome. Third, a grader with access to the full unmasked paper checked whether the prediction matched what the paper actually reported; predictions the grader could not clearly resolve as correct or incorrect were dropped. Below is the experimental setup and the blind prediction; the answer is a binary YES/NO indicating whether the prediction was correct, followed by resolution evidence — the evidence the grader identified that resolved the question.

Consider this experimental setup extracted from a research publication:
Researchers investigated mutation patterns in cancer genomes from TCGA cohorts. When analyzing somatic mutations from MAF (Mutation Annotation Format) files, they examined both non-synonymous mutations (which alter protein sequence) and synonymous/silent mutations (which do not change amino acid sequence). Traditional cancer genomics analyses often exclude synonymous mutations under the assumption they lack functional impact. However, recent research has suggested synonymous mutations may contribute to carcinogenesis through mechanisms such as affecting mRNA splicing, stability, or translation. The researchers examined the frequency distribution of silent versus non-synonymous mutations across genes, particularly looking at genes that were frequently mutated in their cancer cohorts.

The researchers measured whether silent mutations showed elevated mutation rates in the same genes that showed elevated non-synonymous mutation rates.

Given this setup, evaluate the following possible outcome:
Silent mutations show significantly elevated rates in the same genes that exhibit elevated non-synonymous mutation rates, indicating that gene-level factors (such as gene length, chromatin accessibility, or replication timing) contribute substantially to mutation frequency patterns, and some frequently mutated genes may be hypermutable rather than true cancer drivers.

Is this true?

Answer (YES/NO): YES